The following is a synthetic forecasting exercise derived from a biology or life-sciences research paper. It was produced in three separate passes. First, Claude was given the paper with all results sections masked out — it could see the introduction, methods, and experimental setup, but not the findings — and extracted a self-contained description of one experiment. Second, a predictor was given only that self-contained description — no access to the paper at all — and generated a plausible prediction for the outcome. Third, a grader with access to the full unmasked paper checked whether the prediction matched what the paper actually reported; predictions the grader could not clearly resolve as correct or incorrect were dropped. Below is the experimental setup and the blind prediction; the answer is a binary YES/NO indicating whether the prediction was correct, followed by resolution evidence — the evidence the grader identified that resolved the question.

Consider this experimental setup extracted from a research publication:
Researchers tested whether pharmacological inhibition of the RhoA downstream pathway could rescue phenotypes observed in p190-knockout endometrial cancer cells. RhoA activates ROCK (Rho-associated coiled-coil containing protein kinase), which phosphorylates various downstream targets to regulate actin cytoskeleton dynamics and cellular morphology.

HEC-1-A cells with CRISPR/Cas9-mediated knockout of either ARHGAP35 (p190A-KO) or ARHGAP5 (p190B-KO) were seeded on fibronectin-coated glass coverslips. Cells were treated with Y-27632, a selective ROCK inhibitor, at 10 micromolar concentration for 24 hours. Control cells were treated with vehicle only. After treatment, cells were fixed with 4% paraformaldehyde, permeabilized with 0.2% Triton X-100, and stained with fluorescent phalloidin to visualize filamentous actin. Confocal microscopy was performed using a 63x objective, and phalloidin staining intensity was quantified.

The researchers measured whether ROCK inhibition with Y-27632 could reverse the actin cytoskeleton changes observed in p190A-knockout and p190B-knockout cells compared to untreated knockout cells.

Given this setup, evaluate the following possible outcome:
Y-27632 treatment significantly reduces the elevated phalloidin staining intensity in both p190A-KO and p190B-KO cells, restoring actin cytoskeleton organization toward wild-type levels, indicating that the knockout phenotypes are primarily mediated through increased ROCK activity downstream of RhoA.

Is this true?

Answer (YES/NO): NO